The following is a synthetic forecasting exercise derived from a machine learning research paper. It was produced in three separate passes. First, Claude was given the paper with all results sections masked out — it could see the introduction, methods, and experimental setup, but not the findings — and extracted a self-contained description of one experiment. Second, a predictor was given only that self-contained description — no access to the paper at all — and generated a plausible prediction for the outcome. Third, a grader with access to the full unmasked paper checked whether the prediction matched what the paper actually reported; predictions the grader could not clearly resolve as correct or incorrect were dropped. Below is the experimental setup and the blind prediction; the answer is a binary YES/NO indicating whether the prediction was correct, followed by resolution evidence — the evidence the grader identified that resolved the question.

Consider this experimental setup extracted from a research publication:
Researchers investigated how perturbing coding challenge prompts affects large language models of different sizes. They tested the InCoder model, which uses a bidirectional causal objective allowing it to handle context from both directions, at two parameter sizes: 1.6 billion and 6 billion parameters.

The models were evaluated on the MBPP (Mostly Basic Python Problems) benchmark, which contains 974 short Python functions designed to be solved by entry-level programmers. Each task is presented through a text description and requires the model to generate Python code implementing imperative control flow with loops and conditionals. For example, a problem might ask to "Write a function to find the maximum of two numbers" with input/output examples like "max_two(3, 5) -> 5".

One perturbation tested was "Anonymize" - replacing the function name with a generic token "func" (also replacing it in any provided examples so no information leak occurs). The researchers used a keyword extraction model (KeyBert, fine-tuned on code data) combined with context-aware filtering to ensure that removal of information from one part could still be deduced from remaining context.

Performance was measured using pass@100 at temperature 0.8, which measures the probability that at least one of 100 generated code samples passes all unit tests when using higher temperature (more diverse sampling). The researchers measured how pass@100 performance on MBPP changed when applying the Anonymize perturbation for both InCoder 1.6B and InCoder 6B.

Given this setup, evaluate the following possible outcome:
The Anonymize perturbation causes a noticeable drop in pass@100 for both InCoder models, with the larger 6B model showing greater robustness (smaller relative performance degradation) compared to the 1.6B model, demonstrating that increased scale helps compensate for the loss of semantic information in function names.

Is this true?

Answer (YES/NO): NO